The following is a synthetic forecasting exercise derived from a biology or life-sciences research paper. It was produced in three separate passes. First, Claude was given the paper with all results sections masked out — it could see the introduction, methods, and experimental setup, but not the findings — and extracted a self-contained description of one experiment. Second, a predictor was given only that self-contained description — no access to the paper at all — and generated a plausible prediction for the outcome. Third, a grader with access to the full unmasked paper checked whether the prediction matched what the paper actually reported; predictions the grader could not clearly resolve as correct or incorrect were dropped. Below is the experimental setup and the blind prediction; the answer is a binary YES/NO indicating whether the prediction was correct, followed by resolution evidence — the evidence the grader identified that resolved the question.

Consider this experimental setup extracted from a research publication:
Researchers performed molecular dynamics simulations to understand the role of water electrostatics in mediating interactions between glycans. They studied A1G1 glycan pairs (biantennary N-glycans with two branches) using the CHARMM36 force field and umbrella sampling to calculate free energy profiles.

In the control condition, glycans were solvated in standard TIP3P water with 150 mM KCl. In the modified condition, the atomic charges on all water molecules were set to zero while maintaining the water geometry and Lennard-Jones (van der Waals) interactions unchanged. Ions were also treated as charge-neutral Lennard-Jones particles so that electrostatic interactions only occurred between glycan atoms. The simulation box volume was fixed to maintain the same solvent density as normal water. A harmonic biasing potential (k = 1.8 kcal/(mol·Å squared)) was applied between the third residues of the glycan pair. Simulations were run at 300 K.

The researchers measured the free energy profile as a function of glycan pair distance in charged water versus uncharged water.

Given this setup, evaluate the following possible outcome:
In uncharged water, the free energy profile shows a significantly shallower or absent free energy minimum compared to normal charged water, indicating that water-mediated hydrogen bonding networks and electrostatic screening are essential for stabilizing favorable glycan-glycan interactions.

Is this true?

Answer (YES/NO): NO